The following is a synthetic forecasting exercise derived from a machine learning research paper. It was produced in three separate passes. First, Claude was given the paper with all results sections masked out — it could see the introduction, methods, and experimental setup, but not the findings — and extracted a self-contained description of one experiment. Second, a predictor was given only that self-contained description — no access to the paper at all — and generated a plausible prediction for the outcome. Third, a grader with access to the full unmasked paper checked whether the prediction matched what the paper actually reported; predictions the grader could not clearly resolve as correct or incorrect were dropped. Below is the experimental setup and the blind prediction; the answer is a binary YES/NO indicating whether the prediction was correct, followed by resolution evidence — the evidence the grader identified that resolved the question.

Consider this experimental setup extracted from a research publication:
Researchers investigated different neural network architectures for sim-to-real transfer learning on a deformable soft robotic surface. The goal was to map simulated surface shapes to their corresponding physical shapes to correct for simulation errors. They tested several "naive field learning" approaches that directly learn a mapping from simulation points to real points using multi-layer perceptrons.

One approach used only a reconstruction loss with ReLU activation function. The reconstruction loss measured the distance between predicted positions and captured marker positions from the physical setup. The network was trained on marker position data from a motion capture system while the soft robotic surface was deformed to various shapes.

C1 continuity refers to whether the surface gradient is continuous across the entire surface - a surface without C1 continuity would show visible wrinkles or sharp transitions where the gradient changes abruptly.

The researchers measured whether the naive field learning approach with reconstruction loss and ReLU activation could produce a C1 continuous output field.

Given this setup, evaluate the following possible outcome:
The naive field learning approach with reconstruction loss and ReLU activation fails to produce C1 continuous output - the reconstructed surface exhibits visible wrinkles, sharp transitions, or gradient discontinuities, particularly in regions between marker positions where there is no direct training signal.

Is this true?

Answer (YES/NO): YES